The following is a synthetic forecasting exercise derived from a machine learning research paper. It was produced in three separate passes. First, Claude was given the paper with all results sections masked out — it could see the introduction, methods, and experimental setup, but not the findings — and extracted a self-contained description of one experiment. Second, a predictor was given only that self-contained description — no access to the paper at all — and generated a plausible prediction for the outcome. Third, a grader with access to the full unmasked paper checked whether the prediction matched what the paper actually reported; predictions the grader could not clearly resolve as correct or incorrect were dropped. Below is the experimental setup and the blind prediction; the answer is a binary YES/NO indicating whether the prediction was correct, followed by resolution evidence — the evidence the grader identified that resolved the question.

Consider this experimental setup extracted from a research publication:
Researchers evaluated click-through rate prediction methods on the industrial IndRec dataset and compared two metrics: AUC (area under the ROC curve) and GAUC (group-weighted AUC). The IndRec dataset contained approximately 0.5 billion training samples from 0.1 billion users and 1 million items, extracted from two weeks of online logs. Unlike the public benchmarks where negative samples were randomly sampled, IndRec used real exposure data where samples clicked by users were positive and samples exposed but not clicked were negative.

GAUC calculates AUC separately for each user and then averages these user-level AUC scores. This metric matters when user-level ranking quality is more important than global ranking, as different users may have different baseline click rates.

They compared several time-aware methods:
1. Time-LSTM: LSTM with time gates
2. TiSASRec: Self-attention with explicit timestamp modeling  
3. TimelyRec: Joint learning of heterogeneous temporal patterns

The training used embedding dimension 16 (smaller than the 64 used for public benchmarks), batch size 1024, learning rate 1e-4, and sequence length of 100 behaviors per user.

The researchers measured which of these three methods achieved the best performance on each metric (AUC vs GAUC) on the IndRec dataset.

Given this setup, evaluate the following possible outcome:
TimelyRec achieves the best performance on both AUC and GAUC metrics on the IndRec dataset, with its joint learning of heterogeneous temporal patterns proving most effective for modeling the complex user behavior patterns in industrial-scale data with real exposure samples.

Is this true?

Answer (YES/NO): YES